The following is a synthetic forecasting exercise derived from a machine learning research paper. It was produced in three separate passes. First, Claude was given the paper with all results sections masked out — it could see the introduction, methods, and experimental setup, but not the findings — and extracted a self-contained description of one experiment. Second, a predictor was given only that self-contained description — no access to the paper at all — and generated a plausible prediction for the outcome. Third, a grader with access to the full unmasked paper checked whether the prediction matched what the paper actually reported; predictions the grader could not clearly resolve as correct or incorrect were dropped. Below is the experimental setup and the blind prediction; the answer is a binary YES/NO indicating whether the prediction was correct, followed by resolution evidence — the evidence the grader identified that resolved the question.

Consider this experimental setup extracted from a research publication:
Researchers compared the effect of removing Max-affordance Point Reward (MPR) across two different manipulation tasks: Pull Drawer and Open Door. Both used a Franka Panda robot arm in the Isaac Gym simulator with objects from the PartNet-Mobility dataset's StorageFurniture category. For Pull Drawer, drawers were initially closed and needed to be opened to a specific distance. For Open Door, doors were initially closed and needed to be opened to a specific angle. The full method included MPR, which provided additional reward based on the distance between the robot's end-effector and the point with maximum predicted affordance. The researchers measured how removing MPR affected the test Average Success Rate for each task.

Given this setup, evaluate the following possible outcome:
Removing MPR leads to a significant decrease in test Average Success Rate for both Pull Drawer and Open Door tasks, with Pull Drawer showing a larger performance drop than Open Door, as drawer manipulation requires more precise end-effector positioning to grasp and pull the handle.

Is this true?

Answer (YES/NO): NO